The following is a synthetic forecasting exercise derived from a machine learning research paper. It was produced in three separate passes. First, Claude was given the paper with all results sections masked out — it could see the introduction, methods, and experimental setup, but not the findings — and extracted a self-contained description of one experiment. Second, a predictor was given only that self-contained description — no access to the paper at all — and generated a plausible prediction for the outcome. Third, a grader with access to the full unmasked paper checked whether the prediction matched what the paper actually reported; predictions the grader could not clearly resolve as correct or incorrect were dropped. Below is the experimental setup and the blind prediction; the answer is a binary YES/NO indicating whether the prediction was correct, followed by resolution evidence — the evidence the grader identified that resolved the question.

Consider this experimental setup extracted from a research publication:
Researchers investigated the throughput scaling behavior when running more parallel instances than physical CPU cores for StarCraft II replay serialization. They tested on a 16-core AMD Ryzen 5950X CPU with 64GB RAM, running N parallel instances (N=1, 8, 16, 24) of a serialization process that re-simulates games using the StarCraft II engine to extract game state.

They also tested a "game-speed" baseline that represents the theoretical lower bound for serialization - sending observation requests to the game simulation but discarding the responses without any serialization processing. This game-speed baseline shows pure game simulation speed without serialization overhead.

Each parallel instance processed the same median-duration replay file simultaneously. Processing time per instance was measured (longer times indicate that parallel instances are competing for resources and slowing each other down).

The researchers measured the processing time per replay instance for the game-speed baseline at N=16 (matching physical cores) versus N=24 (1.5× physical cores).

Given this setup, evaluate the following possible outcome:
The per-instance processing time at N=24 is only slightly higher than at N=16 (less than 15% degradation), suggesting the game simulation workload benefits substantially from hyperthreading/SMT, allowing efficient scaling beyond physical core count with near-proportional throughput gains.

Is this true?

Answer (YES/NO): NO